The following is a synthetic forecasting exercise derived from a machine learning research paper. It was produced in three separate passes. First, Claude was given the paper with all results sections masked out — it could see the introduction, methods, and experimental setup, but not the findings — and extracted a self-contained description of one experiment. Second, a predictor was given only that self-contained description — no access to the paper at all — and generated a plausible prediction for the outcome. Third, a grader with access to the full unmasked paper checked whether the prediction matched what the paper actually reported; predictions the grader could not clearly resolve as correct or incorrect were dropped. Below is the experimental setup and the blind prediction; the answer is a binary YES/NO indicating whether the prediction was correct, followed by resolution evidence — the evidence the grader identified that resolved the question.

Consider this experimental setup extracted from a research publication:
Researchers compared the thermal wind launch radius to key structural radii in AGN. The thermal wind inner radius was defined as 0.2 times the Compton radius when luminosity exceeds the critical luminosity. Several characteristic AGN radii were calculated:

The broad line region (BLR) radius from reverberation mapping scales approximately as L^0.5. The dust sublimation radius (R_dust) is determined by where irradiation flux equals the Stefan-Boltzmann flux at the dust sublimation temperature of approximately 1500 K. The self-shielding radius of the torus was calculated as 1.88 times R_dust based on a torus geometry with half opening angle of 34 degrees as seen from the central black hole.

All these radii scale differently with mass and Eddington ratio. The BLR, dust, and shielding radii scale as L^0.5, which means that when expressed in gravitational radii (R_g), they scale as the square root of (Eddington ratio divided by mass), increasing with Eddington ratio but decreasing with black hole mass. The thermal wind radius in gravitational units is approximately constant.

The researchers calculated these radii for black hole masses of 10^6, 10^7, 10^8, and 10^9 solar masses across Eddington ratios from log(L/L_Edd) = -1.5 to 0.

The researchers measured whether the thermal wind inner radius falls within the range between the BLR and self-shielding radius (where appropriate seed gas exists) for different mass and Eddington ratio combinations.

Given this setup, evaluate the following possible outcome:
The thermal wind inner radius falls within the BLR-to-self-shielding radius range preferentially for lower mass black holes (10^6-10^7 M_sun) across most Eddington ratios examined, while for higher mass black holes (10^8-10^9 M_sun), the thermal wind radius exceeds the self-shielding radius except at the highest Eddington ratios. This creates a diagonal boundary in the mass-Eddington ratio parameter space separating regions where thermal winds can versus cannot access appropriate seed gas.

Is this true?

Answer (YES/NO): NO